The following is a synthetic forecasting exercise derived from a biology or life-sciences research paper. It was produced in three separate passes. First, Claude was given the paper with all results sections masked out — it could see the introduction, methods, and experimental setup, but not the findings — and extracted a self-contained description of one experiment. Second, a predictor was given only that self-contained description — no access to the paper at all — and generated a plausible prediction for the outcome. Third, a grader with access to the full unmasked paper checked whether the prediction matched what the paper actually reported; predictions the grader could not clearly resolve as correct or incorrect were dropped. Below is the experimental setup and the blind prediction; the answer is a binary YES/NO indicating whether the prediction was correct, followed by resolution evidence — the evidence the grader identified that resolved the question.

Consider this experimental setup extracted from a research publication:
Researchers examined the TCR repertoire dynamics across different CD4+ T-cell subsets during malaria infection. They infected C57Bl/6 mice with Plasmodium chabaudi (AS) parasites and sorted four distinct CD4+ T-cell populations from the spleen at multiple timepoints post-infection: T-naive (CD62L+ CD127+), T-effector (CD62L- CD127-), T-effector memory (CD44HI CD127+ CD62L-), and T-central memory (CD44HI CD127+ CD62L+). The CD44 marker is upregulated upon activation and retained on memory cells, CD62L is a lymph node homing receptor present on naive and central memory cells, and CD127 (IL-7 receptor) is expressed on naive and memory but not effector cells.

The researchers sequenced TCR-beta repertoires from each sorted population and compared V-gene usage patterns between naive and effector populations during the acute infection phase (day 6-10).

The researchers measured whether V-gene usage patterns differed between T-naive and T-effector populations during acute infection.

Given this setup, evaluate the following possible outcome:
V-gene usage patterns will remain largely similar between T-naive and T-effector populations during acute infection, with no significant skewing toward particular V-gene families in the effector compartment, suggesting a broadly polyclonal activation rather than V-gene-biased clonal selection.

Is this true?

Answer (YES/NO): NO